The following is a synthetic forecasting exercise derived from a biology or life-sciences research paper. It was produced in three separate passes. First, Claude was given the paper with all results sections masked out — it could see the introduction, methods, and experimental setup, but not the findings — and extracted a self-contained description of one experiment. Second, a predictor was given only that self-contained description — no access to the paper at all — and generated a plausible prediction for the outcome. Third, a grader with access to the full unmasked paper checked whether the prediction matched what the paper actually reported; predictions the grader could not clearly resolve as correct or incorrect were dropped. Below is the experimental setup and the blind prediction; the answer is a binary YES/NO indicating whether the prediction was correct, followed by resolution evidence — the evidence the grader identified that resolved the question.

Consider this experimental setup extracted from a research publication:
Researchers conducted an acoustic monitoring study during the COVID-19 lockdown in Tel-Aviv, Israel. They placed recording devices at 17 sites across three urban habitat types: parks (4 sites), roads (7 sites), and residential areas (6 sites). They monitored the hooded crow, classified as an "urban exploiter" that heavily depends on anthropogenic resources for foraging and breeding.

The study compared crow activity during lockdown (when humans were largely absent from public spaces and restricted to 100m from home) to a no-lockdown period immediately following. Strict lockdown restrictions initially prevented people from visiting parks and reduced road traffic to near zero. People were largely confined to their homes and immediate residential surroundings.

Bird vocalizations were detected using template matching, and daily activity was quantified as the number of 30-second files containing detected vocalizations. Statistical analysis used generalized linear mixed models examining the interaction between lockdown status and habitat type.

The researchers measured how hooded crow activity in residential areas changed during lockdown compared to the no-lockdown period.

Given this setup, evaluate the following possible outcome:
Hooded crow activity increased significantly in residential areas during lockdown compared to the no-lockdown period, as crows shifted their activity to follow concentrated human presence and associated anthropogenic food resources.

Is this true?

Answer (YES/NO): NO